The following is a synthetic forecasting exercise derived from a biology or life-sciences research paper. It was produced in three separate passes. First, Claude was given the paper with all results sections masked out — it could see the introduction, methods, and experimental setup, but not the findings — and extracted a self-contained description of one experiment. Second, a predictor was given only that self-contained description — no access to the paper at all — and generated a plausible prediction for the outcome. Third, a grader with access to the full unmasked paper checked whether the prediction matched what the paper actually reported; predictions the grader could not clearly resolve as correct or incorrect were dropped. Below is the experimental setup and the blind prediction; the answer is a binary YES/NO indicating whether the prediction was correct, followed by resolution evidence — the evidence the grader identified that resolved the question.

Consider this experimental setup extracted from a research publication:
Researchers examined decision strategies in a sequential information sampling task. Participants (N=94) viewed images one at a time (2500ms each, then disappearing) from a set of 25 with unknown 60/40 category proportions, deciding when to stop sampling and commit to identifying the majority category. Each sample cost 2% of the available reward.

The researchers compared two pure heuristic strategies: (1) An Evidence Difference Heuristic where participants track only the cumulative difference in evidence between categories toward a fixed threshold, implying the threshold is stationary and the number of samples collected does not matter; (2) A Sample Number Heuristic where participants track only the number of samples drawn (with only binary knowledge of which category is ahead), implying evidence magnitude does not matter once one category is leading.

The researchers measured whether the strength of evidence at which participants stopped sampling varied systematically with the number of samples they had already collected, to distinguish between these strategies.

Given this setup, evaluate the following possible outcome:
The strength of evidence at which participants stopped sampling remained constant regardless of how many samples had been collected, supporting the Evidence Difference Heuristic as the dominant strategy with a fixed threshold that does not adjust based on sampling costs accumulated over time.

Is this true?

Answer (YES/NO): NO